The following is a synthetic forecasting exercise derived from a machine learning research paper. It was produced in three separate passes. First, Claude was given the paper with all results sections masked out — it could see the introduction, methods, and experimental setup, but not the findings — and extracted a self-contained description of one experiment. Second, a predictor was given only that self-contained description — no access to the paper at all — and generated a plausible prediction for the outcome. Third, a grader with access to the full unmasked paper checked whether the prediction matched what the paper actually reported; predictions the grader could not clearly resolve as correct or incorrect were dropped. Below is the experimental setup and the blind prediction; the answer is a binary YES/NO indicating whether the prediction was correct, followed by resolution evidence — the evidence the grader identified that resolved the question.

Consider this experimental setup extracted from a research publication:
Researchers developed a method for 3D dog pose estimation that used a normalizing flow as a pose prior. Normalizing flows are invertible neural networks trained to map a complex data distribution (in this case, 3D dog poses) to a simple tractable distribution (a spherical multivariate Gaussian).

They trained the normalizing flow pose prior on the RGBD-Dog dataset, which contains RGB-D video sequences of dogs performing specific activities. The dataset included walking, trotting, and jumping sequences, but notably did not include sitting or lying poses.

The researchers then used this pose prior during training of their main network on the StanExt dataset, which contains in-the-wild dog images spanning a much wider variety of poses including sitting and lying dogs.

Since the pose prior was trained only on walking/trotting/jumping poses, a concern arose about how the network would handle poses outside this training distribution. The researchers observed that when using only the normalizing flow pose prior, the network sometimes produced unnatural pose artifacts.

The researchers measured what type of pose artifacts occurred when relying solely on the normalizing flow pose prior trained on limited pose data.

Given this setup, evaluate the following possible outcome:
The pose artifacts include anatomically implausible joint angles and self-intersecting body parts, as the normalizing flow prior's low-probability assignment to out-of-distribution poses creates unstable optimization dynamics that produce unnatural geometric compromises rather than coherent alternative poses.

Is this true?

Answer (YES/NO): NO